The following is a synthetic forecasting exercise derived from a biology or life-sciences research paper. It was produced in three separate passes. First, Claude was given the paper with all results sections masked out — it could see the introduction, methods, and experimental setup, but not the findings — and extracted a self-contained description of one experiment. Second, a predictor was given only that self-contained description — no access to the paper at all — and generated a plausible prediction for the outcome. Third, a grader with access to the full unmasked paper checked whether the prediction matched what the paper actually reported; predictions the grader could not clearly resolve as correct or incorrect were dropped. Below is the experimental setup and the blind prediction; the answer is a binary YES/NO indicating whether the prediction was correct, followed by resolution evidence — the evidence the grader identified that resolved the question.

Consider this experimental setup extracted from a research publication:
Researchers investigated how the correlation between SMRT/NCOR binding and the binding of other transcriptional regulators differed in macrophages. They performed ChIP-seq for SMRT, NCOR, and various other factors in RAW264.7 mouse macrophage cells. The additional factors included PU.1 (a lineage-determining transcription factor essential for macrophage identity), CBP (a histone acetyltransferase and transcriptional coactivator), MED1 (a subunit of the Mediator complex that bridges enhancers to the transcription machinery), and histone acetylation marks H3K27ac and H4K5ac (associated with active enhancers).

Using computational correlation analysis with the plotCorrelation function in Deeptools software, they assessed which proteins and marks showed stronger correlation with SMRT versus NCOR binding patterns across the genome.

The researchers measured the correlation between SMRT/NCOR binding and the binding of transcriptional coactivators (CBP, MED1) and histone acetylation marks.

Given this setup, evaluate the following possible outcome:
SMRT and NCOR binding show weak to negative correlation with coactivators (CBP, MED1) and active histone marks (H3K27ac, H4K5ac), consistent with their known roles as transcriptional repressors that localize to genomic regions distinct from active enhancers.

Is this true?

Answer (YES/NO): NO